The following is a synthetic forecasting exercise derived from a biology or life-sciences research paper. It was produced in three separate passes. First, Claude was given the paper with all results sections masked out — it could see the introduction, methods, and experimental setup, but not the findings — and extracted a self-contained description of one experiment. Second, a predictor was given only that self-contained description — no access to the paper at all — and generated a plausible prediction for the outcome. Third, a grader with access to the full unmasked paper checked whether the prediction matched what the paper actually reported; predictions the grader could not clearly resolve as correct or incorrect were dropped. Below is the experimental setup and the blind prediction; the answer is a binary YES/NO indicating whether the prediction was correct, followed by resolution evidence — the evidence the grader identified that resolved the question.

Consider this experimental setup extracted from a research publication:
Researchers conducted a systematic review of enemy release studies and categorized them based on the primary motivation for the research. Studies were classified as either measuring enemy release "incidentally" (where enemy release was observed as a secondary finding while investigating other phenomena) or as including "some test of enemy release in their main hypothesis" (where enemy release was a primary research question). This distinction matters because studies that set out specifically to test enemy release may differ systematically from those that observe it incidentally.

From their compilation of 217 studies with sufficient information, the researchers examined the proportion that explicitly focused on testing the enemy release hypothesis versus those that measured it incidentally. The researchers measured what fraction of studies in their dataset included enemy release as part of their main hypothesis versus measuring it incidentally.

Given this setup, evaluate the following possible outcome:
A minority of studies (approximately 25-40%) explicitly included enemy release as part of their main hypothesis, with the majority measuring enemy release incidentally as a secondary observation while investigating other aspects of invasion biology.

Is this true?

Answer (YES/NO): NO